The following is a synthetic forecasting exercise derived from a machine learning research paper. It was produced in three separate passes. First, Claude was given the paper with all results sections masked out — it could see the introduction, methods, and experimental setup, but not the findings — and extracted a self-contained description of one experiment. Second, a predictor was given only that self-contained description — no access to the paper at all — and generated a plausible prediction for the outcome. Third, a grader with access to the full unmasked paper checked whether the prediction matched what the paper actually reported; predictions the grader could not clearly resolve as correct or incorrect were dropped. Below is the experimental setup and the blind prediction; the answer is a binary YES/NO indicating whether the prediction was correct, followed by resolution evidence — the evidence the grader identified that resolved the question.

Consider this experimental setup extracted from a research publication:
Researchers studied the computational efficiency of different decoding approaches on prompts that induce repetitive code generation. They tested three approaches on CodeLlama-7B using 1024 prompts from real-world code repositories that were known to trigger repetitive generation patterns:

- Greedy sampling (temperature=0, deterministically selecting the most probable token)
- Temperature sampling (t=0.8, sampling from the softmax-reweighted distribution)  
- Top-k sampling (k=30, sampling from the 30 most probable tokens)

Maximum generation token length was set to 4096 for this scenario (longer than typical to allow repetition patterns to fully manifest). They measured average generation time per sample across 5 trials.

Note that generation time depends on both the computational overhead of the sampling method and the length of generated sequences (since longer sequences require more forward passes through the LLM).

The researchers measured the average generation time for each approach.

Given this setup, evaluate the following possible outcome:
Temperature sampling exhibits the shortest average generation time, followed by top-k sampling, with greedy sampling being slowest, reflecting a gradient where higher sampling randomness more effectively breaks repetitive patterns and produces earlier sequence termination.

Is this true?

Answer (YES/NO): NO